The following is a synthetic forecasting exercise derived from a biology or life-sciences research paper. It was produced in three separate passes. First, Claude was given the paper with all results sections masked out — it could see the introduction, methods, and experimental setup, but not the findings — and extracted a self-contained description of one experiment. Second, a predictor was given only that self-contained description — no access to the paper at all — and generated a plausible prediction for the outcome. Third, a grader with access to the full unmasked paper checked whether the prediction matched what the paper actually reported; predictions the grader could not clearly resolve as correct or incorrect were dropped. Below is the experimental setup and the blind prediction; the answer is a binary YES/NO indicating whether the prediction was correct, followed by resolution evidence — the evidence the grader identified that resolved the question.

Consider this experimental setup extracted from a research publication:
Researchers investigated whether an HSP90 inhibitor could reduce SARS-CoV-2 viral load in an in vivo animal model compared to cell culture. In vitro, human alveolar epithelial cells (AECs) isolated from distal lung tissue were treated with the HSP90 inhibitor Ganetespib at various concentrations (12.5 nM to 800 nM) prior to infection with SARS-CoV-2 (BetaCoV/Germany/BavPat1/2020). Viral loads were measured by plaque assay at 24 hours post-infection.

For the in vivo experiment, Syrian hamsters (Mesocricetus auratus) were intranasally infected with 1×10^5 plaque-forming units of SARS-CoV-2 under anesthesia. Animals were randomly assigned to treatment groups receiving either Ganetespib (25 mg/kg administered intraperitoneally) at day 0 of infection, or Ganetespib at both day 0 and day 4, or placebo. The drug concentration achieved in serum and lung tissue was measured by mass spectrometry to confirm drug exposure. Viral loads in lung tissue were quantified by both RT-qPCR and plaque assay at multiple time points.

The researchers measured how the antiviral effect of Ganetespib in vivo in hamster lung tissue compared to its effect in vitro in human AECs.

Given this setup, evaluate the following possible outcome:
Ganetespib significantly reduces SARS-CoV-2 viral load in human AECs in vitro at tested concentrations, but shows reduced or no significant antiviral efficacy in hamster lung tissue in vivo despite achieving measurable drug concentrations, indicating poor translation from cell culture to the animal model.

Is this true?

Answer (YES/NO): YES